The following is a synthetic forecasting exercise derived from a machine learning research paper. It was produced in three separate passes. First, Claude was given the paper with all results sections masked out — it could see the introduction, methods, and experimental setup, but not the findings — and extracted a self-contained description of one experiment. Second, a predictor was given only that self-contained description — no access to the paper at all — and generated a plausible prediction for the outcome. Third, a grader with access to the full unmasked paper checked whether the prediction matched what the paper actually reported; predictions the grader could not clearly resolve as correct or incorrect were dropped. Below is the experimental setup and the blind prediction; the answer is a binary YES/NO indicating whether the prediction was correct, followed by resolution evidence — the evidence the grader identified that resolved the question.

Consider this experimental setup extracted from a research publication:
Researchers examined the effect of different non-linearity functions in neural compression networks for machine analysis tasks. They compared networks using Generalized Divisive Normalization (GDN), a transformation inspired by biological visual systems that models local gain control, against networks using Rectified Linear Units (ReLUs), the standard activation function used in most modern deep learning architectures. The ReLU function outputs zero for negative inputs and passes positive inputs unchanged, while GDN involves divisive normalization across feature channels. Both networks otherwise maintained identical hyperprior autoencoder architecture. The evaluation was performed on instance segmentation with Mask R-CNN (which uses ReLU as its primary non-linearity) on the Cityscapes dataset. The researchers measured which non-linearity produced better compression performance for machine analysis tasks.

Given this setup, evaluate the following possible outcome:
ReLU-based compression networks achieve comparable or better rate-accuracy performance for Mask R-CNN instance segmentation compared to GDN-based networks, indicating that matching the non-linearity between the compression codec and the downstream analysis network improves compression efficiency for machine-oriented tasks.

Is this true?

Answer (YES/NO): YES